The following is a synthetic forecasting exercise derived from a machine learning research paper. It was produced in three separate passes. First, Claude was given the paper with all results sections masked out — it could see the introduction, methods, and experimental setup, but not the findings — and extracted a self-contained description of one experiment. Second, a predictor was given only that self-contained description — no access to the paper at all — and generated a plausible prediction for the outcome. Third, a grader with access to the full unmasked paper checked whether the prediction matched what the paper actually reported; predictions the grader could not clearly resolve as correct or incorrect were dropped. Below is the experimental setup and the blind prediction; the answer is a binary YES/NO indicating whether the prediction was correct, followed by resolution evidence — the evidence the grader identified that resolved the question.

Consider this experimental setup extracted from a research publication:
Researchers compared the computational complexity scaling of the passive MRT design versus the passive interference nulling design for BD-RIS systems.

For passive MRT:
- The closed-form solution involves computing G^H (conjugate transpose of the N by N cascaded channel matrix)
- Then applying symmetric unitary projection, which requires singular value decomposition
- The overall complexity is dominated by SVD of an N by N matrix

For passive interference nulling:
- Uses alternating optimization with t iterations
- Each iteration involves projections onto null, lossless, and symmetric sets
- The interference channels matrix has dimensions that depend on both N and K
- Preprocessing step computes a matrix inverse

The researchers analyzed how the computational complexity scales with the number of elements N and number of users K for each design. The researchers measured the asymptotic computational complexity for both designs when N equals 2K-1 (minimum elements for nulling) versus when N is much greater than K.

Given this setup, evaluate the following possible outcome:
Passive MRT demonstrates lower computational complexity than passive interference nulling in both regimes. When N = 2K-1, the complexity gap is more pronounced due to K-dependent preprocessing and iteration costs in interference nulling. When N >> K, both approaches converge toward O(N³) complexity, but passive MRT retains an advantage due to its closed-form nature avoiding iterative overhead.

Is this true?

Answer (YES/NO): NO